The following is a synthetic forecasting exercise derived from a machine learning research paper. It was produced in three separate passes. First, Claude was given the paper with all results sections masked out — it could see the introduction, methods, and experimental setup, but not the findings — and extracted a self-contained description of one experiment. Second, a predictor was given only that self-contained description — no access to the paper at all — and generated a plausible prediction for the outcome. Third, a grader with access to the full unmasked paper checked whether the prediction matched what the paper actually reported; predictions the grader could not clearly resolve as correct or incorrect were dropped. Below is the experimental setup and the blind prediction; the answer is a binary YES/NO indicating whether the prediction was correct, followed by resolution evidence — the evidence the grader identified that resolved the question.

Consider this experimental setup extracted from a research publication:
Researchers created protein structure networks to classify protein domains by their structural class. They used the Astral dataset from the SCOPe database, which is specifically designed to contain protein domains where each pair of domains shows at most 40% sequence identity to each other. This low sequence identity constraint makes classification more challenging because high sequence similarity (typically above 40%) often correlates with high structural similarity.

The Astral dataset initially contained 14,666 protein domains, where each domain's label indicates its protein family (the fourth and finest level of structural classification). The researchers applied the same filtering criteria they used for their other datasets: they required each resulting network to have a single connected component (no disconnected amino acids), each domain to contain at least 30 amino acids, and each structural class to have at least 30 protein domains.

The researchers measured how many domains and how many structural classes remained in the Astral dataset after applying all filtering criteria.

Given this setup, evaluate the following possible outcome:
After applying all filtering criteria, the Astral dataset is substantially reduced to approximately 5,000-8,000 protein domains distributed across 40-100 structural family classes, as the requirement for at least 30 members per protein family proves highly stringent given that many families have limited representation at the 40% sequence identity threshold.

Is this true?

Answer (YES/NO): NO